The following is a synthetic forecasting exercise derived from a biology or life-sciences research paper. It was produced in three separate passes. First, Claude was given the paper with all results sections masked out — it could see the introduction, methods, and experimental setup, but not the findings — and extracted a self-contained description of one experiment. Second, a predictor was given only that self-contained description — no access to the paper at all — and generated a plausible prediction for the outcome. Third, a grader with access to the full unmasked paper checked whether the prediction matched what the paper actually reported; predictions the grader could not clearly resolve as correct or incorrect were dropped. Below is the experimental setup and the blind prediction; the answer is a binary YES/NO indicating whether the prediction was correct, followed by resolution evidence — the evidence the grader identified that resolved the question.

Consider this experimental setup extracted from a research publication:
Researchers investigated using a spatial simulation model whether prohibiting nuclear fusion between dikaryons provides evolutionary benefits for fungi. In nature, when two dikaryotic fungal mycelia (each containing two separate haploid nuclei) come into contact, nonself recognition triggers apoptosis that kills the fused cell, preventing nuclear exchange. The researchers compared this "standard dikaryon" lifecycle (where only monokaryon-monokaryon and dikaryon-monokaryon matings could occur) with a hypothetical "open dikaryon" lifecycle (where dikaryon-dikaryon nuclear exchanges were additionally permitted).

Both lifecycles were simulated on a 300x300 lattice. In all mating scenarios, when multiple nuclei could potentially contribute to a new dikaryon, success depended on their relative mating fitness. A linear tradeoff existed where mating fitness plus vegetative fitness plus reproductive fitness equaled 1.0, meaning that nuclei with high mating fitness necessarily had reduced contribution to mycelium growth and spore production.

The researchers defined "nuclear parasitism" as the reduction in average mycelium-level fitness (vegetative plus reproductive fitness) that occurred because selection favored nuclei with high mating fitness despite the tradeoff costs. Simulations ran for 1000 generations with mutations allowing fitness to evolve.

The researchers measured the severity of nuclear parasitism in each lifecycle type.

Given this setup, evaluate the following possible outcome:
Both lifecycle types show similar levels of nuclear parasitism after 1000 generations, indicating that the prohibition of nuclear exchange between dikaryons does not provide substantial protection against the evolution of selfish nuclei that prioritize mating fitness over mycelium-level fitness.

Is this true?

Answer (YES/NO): NO